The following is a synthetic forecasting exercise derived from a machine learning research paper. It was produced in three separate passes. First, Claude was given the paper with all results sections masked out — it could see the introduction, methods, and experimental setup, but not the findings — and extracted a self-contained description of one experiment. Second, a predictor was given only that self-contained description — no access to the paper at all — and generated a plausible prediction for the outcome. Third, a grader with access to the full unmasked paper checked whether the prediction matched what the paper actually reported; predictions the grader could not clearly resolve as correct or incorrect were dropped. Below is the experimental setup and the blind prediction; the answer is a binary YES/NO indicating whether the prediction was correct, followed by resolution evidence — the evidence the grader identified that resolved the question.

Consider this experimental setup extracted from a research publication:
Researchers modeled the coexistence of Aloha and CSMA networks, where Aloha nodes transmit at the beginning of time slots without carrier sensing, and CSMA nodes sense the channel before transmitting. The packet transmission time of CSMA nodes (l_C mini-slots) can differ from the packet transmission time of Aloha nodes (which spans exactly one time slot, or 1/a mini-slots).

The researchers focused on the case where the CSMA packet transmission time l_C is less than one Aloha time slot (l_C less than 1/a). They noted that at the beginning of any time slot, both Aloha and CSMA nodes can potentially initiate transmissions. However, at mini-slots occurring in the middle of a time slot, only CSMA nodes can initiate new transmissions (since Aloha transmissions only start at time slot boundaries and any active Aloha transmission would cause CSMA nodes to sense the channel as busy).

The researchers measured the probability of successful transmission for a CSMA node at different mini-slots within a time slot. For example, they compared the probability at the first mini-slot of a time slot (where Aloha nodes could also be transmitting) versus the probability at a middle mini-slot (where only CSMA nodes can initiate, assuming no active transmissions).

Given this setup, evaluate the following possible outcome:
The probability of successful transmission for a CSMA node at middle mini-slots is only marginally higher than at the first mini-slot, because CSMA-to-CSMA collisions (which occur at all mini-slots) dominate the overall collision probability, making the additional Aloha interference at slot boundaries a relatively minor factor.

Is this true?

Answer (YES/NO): NO